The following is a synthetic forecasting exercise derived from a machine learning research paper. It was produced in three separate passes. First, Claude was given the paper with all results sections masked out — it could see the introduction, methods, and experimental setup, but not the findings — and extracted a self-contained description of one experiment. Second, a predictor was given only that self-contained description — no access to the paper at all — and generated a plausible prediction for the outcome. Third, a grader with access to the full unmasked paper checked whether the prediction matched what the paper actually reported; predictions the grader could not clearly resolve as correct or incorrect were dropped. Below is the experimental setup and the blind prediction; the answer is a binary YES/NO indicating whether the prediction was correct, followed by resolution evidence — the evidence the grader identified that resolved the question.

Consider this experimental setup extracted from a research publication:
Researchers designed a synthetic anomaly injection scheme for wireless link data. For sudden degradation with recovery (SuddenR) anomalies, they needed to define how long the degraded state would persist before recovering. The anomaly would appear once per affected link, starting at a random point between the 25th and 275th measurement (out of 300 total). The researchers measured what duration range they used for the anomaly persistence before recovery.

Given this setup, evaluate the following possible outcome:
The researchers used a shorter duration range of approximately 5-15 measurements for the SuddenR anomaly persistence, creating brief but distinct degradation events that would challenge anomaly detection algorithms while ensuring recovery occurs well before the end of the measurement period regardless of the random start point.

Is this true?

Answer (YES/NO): NO